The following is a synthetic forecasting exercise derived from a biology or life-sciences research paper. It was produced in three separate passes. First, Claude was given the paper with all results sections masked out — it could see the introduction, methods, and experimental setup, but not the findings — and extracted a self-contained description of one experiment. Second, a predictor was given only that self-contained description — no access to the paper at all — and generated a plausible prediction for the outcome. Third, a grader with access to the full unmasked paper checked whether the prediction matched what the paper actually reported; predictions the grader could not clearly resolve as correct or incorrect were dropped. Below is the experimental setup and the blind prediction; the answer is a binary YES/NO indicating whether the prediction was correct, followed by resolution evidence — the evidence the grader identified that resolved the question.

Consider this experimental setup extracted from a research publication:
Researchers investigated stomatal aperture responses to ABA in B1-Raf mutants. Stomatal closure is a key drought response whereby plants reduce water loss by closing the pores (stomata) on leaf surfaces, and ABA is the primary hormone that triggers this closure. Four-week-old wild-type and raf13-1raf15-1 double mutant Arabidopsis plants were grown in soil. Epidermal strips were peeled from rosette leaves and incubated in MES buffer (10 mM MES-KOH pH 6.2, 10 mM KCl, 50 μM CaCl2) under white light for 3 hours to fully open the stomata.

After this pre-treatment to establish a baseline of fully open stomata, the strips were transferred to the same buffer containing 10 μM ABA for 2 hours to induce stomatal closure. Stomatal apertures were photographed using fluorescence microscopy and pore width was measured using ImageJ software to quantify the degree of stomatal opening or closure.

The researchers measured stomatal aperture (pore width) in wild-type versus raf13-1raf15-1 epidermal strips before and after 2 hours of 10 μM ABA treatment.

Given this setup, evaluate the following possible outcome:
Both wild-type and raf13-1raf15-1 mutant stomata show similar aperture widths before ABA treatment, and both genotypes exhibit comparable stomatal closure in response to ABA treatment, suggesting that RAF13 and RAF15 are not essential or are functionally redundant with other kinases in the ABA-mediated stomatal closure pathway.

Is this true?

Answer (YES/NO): NO